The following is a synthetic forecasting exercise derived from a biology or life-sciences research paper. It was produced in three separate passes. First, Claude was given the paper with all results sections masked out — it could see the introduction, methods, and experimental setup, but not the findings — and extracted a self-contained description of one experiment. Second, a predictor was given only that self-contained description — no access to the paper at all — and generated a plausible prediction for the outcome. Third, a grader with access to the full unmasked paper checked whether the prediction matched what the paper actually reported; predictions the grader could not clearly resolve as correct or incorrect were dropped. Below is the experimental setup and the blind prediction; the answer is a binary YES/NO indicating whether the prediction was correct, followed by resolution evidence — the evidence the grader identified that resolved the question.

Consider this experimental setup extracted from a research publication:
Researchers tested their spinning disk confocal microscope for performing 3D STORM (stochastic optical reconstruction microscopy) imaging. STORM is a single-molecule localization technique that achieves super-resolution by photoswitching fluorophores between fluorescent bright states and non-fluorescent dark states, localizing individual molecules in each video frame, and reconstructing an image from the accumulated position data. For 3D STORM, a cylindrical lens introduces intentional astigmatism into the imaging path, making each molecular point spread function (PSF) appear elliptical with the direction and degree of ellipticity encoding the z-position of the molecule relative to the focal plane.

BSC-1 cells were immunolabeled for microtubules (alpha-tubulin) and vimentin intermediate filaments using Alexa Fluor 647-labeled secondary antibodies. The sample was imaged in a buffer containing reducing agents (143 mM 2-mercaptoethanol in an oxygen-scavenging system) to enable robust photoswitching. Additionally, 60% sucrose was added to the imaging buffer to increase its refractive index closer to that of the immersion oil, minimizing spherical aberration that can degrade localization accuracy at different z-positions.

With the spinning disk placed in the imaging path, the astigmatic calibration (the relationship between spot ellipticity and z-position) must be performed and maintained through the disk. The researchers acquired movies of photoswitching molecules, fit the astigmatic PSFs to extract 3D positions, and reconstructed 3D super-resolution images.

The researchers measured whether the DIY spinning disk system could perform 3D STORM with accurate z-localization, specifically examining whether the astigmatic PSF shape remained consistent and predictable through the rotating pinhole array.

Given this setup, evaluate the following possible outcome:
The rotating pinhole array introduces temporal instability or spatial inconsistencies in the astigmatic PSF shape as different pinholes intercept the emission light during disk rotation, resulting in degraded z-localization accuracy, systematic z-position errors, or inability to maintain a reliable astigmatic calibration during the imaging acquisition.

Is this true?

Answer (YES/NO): NO